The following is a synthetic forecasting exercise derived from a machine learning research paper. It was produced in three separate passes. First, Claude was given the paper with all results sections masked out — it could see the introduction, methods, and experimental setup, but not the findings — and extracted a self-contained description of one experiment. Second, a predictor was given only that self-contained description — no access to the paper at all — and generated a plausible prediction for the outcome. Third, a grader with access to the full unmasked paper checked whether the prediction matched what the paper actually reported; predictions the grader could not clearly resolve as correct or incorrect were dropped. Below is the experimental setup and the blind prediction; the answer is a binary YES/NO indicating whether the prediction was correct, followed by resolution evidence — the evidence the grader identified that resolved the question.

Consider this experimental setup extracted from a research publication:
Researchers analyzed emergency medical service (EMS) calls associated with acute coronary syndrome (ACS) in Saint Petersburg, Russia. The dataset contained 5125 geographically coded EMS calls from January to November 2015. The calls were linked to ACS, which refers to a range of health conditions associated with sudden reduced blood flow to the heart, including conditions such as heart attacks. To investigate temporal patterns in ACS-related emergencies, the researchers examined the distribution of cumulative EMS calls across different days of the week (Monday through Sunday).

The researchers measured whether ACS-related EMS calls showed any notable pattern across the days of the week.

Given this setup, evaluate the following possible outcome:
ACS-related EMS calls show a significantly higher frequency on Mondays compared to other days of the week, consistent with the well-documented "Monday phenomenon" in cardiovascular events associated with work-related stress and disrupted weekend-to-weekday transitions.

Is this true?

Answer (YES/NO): NO